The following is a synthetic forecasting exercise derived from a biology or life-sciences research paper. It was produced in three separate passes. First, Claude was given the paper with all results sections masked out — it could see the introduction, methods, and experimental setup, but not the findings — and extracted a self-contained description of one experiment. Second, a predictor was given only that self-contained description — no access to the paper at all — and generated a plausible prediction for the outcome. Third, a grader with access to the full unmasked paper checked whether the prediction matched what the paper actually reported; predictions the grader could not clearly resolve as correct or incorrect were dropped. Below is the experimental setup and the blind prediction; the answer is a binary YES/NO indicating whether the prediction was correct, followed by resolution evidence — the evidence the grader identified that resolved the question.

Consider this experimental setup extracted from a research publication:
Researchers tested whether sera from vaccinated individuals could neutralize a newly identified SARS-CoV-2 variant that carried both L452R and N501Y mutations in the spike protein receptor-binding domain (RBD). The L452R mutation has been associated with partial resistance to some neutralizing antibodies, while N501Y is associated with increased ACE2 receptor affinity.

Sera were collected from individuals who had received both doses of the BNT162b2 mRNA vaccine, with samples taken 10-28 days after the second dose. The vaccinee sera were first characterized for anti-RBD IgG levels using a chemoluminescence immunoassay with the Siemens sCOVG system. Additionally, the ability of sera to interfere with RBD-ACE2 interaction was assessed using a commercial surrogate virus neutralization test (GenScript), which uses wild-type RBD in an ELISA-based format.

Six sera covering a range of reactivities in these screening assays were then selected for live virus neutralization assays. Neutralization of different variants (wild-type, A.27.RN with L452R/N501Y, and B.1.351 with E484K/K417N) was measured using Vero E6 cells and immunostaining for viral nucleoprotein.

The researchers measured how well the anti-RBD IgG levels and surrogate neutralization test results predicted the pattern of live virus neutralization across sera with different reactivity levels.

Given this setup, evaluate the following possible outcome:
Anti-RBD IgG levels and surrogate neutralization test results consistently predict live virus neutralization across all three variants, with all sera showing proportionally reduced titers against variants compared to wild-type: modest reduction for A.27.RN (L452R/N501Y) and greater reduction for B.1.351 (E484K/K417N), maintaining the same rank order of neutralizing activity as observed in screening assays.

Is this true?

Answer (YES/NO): YES